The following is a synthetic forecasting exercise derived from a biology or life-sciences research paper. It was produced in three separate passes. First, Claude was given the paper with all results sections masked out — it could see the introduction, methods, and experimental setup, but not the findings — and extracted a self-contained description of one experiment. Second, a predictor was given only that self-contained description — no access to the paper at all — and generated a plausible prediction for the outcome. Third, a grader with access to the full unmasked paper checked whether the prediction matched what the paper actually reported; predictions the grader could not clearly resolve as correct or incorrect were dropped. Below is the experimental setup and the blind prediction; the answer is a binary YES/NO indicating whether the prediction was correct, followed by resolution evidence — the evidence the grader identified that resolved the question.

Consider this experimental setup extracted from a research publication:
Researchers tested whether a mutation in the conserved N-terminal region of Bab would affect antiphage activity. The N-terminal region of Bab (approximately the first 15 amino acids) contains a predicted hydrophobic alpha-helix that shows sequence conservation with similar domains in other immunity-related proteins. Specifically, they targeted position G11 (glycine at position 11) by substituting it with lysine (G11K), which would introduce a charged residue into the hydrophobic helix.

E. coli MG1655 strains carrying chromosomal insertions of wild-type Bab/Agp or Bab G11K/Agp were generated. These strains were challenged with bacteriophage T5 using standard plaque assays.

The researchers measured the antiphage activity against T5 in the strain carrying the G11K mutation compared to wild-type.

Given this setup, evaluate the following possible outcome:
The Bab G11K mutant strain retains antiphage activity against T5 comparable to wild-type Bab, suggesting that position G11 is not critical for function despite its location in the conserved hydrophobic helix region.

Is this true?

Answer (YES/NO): NO